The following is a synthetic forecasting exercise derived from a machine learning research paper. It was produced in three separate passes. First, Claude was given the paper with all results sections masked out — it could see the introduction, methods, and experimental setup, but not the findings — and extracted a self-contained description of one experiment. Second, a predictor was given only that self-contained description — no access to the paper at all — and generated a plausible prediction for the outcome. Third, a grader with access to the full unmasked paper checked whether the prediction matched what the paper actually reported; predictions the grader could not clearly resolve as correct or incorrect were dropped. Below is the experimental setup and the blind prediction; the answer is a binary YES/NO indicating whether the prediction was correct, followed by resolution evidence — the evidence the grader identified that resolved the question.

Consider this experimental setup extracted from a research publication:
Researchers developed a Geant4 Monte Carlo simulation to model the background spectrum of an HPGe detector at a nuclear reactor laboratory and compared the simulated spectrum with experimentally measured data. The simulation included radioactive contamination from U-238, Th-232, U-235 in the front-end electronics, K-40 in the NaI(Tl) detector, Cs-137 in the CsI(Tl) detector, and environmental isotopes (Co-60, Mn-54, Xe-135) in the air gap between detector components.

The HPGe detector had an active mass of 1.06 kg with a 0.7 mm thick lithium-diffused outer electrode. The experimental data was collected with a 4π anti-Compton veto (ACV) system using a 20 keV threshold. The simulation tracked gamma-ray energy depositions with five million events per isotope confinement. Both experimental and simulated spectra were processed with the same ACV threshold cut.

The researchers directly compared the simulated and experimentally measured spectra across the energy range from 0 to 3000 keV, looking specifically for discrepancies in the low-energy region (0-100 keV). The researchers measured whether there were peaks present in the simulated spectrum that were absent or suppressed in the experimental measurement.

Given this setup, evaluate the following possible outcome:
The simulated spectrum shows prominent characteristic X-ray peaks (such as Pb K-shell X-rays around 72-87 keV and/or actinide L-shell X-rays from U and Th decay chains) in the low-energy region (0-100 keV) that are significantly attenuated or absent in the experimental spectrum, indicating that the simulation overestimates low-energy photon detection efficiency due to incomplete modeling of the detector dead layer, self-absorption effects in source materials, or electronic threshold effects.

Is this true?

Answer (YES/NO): YES